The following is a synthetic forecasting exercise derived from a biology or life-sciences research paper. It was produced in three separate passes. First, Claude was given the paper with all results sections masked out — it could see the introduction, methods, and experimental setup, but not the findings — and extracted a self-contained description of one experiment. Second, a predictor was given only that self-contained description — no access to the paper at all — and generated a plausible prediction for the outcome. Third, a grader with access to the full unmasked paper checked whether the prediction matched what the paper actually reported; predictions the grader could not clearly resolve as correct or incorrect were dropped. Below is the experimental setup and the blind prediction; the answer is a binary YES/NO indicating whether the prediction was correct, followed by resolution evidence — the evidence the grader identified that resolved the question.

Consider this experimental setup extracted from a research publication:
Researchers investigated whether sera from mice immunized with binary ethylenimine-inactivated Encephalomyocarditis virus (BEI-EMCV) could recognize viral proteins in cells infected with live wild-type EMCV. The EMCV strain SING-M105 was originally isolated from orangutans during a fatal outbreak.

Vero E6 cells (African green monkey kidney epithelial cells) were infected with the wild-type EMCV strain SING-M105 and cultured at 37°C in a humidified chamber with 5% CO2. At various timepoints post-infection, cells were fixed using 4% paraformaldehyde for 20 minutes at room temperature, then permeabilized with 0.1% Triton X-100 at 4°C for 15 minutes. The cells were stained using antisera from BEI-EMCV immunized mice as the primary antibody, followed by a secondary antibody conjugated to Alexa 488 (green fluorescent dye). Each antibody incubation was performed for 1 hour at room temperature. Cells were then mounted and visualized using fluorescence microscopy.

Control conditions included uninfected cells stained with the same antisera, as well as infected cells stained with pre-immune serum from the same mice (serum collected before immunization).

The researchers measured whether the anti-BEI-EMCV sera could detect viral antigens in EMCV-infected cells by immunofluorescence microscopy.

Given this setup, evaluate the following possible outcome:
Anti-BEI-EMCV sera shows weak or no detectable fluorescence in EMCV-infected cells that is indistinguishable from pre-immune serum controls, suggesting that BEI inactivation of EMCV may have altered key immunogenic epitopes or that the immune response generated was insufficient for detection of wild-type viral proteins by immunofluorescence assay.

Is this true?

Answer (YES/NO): NO